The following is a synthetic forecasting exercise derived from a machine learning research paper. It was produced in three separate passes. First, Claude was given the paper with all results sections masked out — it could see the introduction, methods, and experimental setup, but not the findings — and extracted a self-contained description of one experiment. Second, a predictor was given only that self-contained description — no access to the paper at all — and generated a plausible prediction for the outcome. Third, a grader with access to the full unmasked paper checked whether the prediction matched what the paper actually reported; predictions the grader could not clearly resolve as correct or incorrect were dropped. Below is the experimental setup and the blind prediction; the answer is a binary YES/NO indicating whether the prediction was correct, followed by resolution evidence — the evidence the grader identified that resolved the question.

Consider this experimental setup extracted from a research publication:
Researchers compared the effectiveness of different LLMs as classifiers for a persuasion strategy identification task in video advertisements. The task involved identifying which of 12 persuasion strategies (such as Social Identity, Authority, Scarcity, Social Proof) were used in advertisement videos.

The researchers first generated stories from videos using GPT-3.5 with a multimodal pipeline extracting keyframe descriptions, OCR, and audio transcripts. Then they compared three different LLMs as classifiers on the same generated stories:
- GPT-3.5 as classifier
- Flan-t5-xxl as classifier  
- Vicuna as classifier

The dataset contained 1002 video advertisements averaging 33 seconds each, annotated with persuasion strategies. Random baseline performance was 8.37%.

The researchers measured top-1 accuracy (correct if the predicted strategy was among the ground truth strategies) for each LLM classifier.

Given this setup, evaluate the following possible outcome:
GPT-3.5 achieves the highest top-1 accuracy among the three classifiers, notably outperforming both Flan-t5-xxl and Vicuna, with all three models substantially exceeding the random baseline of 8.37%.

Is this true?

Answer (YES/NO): NO